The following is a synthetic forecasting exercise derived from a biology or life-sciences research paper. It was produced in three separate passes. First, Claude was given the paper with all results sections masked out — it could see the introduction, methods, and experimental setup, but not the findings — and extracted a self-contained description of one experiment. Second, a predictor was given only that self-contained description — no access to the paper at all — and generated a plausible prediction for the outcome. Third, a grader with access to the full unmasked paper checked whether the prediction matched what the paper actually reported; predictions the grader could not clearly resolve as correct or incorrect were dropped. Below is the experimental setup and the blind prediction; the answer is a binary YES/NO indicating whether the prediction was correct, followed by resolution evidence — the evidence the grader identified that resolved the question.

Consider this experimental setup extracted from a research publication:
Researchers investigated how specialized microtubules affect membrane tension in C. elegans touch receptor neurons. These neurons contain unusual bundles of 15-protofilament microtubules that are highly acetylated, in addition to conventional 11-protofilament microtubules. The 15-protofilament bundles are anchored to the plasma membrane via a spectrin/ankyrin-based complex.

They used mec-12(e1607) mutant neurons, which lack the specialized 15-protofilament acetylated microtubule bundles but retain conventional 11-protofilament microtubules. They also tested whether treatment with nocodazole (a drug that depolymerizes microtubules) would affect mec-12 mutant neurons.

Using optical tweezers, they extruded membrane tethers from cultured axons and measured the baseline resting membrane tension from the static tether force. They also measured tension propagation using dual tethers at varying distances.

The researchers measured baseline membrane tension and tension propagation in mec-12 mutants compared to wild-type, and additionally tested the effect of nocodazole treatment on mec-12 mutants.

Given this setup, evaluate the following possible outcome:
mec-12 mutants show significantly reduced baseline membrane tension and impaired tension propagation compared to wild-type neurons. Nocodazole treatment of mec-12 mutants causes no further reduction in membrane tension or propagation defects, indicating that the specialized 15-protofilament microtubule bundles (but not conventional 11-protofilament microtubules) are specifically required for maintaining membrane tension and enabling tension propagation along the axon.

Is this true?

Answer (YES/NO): NO